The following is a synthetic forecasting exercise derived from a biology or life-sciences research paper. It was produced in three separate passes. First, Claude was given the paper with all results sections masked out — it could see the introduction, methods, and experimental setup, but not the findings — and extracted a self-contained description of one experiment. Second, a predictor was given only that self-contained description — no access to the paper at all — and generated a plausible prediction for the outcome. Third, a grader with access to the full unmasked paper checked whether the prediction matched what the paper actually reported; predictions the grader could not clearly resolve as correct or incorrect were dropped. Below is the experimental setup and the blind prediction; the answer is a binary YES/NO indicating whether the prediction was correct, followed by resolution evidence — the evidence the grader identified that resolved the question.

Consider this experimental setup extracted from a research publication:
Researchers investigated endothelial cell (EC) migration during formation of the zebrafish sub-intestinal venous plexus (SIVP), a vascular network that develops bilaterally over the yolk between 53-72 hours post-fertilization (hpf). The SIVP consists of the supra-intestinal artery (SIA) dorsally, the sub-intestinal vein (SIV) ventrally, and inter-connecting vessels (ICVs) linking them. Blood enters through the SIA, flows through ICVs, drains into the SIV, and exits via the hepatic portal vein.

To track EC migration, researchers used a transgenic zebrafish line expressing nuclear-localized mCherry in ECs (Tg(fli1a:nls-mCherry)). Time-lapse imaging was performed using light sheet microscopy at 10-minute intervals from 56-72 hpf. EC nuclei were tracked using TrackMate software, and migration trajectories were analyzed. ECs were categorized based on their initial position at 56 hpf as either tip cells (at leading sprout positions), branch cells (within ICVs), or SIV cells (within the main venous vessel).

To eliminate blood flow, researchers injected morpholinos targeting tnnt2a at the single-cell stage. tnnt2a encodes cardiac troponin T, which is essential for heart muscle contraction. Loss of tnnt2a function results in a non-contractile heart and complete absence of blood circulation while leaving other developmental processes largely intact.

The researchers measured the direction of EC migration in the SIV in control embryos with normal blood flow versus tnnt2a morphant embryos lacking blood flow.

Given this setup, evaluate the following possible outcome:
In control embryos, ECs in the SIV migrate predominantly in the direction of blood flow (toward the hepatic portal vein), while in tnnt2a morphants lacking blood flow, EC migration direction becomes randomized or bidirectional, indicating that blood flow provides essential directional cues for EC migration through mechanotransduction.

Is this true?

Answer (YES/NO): NO